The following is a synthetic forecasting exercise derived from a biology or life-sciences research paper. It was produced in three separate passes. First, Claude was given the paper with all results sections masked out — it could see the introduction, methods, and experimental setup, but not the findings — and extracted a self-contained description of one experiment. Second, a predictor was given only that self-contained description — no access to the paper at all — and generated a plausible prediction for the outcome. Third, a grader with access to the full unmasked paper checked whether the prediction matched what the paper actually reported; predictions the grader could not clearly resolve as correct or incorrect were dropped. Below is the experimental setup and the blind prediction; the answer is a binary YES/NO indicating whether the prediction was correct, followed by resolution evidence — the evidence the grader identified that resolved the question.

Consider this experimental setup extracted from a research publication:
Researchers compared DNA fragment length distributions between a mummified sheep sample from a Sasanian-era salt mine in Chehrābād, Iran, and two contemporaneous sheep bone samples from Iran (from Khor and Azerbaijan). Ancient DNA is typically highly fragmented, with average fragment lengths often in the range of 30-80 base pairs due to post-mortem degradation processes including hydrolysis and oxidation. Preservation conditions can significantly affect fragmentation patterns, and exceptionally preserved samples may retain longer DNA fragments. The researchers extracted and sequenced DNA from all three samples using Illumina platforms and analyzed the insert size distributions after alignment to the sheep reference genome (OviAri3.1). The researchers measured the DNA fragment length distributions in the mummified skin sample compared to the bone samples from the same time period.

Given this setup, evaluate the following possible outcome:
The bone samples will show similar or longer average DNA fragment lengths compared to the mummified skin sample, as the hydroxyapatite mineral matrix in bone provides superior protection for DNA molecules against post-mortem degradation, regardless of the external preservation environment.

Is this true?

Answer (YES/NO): NO